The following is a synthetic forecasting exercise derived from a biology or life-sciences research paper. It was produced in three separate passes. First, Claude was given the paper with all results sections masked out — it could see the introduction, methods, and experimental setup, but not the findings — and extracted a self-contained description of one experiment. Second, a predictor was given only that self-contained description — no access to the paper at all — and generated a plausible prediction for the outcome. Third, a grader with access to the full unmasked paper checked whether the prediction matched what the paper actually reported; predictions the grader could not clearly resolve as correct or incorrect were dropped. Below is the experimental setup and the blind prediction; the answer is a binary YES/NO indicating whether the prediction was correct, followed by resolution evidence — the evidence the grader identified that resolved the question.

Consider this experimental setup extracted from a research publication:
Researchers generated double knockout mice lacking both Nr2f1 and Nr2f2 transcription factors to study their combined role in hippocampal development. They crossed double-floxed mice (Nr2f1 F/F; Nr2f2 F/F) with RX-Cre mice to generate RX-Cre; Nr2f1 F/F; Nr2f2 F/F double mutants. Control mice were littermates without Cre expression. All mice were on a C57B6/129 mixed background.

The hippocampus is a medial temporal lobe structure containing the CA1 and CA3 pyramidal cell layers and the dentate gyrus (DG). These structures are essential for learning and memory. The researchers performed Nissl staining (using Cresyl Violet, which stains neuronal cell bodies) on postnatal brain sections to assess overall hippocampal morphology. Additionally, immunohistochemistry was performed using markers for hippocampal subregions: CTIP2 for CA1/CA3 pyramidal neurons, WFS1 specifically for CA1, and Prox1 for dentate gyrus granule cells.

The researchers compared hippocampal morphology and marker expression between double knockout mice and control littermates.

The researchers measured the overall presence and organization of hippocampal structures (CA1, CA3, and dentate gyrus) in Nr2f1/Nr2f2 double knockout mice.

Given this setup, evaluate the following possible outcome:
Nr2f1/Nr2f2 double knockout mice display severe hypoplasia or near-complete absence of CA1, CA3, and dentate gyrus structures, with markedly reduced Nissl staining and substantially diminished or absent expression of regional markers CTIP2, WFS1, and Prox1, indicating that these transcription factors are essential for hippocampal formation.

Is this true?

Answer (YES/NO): YES